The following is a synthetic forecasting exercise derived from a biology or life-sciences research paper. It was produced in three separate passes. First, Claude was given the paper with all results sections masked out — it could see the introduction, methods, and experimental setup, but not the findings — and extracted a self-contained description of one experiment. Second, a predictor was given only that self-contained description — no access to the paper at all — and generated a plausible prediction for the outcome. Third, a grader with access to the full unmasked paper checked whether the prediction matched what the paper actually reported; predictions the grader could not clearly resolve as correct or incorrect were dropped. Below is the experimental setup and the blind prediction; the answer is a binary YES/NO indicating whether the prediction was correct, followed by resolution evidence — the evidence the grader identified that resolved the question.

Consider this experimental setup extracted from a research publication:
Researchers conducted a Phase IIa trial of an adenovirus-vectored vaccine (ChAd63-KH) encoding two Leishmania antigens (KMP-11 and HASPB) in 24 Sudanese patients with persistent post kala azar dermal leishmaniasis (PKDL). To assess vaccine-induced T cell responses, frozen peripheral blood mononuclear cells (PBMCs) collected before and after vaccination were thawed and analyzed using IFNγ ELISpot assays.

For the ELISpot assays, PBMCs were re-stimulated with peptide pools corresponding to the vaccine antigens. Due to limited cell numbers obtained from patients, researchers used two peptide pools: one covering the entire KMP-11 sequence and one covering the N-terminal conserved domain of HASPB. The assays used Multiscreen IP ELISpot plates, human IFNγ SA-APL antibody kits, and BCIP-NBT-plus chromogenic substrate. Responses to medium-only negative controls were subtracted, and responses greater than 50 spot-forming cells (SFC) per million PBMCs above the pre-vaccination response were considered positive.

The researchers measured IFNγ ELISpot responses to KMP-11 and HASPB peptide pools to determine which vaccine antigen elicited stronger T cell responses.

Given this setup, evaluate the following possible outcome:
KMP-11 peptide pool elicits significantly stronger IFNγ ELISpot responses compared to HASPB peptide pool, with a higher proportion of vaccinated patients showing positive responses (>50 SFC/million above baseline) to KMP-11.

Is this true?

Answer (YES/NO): NO